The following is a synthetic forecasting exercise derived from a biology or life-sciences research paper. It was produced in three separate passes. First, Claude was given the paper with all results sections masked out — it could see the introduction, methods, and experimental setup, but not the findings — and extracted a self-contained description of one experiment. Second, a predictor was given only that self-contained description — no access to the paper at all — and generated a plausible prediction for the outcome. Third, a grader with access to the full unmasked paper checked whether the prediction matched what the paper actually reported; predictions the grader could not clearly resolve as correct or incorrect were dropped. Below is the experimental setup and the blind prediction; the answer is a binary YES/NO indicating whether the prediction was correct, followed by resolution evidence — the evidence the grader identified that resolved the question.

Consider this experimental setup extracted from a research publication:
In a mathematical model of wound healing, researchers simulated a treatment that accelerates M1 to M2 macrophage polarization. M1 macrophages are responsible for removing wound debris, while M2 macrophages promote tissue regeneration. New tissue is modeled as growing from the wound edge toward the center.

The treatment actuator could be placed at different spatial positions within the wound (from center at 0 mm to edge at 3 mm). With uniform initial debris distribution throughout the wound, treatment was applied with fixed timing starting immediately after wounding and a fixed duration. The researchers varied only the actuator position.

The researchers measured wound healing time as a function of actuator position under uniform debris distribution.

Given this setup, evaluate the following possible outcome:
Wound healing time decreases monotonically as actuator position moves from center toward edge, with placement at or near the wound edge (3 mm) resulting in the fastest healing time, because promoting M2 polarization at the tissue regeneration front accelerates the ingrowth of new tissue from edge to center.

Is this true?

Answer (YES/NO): NO